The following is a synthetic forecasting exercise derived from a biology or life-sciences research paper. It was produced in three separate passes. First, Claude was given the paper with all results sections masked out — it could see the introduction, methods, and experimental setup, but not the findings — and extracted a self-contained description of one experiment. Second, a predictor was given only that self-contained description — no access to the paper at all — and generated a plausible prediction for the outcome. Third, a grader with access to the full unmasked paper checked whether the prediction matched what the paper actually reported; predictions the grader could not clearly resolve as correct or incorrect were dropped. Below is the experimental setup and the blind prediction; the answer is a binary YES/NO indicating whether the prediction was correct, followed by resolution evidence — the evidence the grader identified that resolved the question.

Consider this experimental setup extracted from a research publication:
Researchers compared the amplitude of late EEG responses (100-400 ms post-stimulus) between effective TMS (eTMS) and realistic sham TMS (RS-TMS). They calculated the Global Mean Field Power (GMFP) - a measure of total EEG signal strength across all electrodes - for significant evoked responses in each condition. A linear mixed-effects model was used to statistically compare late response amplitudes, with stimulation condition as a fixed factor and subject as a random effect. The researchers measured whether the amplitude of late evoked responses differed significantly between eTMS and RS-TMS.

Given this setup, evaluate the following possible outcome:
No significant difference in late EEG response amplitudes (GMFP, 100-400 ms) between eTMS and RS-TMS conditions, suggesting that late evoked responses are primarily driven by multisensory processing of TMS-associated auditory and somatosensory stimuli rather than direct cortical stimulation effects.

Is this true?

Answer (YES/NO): NO